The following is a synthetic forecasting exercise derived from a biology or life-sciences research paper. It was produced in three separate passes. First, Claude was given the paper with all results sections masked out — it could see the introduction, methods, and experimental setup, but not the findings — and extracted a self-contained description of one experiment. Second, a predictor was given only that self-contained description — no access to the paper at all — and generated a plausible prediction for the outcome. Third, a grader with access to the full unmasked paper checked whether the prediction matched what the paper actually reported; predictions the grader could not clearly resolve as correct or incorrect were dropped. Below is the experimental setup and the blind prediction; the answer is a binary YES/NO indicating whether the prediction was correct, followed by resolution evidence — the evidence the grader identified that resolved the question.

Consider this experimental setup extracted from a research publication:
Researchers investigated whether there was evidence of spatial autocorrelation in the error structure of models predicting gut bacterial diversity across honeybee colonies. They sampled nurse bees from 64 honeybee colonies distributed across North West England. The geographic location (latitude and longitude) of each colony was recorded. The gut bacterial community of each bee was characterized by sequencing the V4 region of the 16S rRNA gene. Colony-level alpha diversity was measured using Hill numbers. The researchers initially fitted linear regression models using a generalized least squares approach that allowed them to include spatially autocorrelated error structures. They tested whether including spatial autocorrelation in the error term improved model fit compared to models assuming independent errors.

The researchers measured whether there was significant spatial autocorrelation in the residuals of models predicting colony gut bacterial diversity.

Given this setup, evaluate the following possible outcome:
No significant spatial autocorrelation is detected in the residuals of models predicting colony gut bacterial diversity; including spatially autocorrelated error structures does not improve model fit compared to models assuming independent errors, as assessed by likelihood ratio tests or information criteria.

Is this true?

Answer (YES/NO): YES